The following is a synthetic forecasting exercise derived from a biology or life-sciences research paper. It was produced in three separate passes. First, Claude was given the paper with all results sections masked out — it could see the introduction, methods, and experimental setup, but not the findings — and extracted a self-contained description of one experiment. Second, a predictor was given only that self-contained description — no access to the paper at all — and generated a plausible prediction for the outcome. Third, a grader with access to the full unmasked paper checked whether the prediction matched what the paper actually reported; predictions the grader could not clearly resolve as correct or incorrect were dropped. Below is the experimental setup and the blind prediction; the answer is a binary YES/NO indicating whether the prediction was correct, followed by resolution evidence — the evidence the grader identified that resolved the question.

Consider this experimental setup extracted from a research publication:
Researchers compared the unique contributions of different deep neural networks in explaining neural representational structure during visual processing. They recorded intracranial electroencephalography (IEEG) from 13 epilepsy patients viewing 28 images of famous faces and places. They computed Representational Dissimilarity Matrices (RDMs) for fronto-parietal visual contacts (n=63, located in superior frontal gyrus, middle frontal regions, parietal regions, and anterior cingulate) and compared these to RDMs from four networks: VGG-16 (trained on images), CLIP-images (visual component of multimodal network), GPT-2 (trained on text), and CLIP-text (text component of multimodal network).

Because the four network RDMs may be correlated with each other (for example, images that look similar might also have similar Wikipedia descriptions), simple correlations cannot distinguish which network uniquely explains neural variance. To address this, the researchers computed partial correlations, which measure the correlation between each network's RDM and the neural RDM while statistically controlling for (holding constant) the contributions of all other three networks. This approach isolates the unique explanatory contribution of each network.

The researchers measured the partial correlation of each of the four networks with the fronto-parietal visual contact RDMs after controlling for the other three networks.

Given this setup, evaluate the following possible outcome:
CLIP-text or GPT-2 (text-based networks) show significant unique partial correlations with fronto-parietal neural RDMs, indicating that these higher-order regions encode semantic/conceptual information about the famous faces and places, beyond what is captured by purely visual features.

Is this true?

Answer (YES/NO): YES